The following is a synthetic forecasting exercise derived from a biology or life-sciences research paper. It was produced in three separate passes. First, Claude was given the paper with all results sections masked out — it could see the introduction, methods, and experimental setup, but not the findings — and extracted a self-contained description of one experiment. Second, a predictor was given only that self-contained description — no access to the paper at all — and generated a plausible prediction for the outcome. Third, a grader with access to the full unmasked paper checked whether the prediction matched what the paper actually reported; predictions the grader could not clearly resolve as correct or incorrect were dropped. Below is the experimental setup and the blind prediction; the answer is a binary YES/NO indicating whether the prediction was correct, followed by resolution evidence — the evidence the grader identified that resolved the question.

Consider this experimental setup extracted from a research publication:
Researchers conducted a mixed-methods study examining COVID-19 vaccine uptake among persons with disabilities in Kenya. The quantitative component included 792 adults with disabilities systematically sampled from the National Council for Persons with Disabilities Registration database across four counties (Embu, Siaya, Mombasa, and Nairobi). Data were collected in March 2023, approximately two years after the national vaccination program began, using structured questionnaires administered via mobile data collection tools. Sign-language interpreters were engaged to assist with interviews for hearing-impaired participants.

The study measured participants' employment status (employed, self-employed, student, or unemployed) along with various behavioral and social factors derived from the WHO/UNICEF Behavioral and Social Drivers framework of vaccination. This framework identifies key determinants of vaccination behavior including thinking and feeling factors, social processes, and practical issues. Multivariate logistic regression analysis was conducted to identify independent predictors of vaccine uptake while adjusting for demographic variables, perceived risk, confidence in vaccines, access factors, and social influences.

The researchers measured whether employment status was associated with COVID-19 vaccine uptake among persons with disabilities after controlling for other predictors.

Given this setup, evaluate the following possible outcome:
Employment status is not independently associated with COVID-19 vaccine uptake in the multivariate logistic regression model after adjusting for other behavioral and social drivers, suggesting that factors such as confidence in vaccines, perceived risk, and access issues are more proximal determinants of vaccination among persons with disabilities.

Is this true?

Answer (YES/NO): NO